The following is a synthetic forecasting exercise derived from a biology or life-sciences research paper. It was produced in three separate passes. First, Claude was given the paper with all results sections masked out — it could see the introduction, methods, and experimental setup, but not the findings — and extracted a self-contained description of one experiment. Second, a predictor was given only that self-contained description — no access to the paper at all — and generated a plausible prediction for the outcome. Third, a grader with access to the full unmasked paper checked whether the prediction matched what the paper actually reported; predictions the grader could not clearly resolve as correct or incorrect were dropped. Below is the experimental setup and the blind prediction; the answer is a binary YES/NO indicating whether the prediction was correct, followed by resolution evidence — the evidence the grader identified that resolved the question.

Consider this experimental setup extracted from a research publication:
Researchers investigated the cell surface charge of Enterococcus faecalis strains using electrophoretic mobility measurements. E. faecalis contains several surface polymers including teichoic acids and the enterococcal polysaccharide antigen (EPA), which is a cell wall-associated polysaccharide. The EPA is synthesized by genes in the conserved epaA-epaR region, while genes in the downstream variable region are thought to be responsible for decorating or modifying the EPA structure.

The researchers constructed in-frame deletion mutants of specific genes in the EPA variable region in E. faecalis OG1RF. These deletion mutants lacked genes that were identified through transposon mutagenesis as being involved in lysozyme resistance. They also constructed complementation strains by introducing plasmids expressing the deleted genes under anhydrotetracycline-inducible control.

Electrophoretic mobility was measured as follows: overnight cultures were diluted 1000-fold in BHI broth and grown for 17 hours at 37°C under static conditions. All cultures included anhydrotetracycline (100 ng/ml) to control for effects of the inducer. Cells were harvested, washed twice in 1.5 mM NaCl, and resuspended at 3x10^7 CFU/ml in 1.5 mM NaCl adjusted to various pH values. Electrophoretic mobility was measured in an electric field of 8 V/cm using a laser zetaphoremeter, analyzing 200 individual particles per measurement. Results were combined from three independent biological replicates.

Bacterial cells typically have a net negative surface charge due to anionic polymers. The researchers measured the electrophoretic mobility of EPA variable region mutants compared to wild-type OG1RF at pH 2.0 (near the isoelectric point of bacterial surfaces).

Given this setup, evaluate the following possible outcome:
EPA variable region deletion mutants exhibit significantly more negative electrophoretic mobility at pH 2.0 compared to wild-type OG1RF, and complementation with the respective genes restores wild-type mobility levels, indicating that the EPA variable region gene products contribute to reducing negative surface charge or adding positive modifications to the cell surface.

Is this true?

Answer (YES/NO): NO